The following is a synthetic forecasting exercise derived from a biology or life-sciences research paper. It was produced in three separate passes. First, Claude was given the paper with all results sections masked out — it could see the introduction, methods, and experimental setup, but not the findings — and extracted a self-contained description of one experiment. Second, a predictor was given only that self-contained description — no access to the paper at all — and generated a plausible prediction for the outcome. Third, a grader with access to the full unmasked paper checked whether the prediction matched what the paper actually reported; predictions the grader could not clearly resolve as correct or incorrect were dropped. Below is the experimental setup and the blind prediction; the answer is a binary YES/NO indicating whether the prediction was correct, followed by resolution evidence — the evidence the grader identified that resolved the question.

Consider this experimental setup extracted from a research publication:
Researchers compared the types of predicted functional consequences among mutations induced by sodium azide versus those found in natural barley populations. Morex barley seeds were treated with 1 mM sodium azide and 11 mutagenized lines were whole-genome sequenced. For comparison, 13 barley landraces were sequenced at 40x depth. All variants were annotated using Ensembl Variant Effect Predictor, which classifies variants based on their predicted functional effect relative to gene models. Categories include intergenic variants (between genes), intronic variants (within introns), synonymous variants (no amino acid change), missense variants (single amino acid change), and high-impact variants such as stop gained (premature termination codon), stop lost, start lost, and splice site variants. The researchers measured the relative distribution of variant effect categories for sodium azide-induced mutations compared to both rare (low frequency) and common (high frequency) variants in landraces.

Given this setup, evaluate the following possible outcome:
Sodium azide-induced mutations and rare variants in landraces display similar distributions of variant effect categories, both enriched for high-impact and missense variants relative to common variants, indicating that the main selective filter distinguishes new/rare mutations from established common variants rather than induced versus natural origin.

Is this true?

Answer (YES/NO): NO